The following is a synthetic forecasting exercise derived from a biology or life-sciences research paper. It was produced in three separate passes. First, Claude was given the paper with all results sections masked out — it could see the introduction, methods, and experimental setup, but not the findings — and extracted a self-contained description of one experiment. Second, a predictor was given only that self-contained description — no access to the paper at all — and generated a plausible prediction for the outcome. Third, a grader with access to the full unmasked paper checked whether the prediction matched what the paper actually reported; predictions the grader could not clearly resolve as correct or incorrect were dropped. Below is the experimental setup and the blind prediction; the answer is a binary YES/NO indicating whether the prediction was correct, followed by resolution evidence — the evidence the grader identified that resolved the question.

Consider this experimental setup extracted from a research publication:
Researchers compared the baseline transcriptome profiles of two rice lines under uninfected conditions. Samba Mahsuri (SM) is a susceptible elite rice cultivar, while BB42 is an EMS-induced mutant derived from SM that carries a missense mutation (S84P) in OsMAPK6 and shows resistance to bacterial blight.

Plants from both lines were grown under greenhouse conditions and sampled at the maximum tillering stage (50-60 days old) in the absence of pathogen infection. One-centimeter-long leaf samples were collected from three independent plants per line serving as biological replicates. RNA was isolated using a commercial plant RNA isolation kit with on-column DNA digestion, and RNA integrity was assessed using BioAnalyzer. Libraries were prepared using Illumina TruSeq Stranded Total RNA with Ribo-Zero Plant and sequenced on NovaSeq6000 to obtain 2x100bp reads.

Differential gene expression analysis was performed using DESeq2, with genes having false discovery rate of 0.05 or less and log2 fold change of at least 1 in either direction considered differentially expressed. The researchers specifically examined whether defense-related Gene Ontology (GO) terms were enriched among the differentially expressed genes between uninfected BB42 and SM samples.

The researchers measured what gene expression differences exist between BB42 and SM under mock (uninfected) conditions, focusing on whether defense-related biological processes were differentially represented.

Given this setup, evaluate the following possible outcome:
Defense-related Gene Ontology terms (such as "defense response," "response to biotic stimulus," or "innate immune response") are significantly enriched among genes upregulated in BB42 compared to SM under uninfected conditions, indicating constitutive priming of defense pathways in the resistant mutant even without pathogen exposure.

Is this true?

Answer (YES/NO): YES